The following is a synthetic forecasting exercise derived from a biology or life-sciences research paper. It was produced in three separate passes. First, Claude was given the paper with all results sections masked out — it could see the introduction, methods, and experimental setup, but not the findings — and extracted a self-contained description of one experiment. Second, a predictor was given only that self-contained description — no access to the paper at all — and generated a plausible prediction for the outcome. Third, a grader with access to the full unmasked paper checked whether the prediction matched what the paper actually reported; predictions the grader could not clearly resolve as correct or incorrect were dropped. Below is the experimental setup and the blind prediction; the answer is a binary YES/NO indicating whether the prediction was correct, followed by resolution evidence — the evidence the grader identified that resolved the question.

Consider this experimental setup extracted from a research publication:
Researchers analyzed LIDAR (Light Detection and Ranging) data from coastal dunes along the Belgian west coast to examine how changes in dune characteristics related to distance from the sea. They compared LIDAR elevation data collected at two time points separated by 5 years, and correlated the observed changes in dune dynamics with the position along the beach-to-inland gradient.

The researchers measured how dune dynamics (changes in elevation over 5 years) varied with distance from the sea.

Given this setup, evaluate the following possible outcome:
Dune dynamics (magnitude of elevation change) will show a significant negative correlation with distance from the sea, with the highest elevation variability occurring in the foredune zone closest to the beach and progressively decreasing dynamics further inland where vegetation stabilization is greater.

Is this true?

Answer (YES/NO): YES